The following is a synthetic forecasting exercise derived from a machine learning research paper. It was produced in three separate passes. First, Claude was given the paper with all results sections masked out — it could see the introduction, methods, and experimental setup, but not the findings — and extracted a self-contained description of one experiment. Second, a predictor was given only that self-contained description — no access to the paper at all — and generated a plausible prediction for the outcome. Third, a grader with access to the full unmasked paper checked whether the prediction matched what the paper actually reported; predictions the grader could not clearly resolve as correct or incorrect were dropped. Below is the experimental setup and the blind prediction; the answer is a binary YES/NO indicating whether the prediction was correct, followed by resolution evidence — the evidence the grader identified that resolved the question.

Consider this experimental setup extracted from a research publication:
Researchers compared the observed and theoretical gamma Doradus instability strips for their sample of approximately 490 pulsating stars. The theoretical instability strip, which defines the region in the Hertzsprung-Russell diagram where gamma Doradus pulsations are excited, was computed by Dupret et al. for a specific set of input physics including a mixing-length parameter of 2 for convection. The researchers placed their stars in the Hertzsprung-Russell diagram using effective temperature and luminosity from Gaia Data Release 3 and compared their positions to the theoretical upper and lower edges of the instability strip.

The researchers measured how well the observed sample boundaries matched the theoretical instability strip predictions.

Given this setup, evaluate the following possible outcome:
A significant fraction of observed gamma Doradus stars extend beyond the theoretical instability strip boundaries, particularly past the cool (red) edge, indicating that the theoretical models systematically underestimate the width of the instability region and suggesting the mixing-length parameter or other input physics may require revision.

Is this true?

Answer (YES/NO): NO